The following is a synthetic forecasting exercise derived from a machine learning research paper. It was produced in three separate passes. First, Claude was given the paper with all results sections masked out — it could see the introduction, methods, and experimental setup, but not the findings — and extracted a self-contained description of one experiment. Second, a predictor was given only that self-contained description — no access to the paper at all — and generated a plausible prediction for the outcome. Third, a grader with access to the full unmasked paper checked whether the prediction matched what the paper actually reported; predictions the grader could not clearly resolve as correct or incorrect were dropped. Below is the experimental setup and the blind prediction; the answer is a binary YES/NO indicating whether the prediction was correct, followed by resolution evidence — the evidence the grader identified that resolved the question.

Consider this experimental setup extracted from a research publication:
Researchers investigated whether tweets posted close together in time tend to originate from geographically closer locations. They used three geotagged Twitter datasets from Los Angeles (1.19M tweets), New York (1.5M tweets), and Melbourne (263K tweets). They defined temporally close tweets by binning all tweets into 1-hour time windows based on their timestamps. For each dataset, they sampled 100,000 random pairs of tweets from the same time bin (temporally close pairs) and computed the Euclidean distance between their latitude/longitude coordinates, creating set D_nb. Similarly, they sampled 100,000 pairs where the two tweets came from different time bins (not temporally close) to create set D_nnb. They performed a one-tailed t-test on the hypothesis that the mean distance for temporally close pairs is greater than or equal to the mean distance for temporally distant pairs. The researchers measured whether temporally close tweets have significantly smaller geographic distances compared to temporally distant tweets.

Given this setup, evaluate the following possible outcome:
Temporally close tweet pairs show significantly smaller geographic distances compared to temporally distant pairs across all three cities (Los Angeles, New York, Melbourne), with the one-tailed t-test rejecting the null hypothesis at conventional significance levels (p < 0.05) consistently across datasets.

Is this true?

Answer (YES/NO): YES